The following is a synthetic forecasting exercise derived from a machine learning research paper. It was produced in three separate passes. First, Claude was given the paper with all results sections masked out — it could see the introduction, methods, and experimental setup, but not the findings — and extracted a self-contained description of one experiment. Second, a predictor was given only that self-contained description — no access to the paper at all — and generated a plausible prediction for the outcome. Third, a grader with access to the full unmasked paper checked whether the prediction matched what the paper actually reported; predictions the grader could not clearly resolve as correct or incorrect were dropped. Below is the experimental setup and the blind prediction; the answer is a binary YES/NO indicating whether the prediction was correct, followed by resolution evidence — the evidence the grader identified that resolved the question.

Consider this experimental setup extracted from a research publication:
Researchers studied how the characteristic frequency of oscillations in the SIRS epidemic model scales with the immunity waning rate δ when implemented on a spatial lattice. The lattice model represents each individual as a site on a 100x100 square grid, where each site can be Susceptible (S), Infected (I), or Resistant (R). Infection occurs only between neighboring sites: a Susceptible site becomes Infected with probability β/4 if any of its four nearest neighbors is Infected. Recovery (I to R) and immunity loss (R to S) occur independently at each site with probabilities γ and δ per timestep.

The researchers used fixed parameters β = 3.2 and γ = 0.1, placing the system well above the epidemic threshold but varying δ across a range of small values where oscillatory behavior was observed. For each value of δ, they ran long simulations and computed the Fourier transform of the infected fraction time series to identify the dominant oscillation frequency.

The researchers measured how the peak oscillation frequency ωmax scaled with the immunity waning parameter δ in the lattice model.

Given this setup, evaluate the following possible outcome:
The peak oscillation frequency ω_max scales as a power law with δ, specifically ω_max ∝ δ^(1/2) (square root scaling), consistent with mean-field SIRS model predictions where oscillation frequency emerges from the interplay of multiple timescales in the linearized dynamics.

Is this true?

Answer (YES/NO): NO